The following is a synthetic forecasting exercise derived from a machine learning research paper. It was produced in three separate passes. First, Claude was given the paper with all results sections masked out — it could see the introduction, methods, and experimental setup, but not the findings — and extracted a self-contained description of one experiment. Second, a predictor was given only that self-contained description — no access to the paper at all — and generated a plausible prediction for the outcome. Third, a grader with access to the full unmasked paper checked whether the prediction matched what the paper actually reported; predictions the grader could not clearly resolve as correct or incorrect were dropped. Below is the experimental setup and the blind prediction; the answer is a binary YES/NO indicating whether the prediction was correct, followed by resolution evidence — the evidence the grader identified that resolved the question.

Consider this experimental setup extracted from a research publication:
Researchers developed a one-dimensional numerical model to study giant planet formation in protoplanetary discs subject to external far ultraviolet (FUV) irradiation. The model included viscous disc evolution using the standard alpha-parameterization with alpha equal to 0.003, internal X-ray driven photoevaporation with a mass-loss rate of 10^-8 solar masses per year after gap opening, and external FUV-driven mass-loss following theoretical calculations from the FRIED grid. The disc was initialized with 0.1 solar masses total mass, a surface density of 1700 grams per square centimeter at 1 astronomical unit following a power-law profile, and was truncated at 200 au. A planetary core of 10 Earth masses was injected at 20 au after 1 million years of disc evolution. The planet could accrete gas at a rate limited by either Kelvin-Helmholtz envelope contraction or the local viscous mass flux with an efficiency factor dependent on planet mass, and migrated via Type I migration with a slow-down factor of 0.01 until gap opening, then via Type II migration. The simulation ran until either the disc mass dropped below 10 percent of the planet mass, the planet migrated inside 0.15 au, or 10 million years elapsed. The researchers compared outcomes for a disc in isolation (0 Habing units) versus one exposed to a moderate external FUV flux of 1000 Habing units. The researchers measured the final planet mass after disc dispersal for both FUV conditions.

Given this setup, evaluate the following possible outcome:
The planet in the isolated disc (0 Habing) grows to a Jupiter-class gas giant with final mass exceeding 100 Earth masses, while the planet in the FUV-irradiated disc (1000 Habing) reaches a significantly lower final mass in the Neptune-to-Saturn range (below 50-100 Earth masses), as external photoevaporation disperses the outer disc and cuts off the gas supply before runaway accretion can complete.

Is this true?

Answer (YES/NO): NO